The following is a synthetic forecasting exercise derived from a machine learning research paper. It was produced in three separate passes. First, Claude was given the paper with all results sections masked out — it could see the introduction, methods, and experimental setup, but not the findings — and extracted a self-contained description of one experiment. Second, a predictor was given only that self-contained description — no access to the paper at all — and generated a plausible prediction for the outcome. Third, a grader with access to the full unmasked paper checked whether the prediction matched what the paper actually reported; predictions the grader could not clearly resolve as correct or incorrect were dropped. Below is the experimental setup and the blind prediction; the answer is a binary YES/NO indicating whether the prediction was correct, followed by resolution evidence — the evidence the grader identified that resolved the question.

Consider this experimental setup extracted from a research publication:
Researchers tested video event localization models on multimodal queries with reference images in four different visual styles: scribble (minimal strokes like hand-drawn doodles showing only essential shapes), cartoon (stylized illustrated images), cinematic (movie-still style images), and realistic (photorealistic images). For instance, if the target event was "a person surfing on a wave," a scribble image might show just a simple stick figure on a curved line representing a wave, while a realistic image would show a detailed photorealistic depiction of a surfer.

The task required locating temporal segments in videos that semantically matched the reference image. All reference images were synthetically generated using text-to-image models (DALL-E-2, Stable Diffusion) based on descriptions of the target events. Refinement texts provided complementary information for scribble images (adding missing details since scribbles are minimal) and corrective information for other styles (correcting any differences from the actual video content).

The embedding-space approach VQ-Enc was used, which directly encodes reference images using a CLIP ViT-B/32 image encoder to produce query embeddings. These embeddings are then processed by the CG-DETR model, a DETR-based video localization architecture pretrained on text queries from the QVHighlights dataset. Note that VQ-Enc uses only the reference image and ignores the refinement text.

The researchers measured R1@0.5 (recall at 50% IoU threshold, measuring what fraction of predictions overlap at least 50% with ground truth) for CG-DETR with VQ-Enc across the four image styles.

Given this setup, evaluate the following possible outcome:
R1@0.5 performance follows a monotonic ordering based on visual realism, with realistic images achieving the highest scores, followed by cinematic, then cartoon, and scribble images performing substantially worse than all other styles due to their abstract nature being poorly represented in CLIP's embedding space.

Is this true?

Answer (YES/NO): NO